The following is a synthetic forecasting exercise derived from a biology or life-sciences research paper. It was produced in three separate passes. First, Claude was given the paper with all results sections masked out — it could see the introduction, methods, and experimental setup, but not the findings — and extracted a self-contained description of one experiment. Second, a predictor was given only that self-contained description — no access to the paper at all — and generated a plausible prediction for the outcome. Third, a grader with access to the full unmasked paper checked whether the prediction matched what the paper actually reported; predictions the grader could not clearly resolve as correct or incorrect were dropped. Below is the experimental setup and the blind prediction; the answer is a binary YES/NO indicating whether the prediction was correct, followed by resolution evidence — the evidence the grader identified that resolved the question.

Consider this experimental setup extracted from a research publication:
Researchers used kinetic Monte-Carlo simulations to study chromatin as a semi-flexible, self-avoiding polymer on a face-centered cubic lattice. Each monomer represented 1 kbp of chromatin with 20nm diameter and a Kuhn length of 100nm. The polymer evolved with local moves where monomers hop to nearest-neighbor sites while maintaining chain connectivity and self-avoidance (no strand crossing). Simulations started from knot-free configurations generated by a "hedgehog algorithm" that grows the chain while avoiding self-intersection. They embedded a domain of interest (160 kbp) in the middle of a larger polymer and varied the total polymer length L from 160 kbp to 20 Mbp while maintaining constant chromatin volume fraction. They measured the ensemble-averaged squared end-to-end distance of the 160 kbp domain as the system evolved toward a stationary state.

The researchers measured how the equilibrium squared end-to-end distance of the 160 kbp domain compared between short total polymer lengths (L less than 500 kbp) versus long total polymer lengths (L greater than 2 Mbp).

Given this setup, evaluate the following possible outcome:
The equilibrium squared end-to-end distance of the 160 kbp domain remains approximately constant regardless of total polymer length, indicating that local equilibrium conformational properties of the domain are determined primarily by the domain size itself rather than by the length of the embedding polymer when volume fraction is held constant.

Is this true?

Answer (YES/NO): NO